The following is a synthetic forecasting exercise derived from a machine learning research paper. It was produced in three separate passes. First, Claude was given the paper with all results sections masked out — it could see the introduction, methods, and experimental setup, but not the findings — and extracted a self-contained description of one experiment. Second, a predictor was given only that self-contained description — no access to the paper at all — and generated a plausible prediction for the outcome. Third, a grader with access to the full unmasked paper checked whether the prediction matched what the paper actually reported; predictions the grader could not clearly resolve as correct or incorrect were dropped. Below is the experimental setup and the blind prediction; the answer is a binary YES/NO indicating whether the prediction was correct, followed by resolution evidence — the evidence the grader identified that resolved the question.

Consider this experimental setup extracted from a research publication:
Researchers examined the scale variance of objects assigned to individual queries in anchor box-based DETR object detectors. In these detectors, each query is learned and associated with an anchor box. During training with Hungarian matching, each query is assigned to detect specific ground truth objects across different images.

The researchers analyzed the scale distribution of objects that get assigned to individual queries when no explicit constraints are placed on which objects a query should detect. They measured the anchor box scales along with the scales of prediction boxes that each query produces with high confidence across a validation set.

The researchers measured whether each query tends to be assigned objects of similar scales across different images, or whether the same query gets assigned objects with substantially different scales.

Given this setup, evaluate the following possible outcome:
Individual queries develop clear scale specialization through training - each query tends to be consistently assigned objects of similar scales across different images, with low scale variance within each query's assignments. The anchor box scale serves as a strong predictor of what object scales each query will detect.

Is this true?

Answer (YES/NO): NO